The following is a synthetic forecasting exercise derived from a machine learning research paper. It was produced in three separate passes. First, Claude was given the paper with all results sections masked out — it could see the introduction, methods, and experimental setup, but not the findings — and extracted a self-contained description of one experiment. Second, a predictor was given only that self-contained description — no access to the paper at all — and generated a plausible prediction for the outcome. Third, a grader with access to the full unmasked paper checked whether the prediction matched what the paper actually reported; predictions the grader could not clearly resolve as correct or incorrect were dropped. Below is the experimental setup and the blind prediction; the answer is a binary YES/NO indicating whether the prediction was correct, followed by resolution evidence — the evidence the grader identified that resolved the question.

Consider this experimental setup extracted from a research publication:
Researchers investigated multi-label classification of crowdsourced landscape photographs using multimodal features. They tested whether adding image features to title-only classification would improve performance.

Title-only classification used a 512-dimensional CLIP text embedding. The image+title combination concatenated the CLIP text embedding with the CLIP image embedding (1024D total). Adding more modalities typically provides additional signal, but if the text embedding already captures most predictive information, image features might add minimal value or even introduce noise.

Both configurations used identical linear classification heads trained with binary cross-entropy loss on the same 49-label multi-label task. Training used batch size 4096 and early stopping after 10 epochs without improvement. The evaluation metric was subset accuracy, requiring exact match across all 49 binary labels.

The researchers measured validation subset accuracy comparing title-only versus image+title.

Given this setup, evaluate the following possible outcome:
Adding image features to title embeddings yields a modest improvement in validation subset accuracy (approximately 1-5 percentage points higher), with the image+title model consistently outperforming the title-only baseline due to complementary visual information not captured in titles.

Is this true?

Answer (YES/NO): YES